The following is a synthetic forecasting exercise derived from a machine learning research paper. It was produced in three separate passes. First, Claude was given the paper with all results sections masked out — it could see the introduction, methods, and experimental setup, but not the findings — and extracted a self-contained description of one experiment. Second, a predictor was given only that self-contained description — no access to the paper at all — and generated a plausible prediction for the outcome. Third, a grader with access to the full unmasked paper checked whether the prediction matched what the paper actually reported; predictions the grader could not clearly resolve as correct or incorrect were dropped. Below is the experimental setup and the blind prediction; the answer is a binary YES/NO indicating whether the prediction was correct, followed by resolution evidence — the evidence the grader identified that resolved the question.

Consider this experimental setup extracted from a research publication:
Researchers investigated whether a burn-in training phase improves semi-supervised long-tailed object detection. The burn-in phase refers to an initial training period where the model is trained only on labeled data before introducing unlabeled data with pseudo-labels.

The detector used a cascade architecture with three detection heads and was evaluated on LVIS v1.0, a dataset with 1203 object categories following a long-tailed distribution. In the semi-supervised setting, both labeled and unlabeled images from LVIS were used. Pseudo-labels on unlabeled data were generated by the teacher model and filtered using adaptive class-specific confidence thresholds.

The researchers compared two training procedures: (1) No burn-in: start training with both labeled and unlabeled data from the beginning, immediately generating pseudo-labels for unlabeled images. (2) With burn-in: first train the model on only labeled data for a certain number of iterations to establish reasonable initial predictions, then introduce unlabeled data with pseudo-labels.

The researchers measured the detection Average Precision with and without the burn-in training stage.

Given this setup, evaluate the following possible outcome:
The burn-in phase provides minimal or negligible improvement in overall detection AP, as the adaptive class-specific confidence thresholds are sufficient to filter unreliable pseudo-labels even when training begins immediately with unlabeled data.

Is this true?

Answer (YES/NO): NO